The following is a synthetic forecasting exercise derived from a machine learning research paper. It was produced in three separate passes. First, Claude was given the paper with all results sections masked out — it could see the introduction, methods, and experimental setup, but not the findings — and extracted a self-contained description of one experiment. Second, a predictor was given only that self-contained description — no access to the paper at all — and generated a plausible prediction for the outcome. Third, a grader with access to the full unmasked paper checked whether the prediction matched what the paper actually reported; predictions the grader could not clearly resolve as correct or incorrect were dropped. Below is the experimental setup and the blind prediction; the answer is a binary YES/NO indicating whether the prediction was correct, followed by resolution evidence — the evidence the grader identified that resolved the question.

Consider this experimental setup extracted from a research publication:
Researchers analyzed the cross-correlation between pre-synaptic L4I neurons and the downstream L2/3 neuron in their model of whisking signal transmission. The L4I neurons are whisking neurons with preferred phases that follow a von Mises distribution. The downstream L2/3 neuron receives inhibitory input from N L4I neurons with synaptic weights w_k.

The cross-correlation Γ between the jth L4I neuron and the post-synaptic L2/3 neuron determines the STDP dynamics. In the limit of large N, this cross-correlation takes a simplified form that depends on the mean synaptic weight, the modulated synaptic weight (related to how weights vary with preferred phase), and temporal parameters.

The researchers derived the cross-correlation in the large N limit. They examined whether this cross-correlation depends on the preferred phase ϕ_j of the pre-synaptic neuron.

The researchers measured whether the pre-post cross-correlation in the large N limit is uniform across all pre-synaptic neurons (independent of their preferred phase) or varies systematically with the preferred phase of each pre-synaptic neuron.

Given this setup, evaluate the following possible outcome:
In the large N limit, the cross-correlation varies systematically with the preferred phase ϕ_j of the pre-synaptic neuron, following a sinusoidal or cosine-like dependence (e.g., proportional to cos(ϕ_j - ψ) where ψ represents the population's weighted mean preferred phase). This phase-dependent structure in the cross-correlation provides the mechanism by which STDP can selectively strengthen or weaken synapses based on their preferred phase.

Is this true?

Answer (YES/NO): YES